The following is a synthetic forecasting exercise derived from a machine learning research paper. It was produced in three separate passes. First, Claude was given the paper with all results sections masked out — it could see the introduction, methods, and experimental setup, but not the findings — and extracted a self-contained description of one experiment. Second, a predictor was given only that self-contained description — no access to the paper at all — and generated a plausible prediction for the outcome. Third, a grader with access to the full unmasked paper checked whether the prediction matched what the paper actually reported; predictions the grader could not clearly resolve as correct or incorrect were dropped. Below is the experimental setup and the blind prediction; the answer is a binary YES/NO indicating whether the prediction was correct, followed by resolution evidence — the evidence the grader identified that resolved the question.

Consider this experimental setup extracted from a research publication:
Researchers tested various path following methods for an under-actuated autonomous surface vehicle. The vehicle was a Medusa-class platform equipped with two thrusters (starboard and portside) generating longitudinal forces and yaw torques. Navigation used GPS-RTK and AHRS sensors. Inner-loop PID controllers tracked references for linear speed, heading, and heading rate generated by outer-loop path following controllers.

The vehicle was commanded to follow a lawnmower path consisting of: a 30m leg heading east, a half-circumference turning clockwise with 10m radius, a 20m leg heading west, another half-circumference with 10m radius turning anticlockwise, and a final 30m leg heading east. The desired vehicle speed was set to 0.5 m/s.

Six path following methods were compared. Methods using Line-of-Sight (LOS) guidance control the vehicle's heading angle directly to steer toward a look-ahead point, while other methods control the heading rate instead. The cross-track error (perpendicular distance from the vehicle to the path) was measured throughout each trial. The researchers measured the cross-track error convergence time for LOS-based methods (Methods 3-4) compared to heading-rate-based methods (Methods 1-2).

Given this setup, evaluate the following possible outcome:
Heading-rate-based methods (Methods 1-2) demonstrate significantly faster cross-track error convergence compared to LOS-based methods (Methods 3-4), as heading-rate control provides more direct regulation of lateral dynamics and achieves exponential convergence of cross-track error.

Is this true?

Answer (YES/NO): NO